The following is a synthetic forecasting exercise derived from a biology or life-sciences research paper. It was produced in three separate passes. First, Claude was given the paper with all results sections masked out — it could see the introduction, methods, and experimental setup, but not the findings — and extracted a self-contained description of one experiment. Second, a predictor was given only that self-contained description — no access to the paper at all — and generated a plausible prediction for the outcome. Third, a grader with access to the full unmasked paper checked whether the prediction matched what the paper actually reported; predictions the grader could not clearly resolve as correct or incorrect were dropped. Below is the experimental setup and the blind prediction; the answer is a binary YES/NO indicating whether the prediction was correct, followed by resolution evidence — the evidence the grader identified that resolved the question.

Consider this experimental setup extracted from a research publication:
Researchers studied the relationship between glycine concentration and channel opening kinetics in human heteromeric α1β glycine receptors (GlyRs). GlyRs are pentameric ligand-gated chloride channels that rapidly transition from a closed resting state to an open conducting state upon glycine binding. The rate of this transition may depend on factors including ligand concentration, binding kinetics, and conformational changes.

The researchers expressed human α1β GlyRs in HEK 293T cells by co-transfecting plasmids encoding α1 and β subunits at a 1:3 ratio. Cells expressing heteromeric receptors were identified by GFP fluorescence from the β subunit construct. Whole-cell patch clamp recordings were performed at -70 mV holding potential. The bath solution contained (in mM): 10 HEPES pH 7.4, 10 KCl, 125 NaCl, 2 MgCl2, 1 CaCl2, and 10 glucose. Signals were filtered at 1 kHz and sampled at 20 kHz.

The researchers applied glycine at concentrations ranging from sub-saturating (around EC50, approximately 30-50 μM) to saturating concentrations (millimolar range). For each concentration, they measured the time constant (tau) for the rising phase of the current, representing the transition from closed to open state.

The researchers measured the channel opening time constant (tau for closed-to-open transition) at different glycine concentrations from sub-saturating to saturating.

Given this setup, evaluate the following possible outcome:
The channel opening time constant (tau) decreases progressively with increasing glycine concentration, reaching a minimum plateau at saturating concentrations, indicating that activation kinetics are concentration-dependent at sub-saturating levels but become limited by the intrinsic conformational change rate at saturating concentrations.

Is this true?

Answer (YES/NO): NO